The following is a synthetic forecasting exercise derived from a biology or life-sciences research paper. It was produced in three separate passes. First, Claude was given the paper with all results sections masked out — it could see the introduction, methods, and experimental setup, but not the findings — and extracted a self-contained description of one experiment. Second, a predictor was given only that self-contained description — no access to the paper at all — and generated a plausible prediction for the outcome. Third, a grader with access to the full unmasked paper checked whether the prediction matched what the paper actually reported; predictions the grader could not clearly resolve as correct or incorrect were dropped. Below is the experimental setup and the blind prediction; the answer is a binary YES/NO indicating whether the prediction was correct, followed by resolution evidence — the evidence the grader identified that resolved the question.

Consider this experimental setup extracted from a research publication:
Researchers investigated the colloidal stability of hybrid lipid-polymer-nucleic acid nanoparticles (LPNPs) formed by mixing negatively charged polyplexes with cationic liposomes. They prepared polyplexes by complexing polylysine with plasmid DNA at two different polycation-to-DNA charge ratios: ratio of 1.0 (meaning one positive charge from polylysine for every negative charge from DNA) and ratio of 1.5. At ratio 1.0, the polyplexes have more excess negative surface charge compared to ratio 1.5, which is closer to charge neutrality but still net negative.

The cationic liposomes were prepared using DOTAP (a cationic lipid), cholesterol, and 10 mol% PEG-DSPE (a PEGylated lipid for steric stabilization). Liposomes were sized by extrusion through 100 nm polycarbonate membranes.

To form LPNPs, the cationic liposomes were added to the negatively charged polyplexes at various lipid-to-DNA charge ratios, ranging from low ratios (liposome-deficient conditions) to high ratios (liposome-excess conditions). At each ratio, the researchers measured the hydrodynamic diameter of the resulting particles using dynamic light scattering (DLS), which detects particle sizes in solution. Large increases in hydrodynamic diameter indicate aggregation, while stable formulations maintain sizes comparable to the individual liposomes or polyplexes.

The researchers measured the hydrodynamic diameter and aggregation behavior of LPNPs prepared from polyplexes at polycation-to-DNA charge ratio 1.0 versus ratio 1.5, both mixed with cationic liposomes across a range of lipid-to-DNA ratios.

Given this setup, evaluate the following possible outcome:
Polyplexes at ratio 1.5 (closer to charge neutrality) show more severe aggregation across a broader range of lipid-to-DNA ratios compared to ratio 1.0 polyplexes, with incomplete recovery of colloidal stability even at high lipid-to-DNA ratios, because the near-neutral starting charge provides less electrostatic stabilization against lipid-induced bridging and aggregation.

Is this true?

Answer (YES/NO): NO